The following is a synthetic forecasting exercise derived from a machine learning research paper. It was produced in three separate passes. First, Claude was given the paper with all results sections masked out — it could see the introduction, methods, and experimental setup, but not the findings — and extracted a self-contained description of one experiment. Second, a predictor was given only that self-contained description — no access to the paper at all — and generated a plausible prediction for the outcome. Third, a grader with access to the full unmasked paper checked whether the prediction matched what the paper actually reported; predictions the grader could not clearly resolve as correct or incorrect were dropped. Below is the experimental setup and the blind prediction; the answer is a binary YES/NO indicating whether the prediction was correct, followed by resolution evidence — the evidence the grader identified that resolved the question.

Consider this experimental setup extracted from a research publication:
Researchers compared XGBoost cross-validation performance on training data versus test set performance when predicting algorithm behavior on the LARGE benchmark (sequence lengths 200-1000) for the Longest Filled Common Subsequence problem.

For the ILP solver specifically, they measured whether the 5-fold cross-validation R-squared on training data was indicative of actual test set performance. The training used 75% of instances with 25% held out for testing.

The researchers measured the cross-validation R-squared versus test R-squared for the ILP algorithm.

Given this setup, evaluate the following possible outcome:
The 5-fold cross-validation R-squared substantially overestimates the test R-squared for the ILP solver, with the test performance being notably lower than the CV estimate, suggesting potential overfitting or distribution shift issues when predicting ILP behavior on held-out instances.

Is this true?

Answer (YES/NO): YES